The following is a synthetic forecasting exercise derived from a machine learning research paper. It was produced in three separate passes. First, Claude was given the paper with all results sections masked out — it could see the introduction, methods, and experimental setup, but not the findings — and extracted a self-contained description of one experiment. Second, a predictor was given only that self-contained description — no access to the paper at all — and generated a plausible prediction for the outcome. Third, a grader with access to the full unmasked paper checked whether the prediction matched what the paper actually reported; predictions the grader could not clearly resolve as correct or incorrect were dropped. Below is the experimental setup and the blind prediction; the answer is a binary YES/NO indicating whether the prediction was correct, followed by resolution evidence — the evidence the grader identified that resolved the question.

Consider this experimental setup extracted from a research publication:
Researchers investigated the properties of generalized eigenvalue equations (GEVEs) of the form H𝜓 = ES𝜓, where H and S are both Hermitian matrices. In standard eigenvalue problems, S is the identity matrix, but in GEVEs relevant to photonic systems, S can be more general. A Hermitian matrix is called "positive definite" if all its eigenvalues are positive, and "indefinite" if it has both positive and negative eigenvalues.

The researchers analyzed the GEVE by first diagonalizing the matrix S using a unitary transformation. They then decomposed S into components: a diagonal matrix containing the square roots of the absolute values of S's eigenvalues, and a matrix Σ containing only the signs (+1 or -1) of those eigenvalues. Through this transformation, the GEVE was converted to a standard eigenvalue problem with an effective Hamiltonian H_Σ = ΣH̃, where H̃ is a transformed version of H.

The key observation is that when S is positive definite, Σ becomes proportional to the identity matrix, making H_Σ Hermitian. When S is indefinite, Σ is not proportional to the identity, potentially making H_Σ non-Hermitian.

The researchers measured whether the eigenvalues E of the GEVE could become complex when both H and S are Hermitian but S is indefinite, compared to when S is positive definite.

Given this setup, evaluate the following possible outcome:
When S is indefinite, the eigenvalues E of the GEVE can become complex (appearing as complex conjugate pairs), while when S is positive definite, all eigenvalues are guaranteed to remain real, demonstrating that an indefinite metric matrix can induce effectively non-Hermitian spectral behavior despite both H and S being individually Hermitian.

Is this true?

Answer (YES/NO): YES